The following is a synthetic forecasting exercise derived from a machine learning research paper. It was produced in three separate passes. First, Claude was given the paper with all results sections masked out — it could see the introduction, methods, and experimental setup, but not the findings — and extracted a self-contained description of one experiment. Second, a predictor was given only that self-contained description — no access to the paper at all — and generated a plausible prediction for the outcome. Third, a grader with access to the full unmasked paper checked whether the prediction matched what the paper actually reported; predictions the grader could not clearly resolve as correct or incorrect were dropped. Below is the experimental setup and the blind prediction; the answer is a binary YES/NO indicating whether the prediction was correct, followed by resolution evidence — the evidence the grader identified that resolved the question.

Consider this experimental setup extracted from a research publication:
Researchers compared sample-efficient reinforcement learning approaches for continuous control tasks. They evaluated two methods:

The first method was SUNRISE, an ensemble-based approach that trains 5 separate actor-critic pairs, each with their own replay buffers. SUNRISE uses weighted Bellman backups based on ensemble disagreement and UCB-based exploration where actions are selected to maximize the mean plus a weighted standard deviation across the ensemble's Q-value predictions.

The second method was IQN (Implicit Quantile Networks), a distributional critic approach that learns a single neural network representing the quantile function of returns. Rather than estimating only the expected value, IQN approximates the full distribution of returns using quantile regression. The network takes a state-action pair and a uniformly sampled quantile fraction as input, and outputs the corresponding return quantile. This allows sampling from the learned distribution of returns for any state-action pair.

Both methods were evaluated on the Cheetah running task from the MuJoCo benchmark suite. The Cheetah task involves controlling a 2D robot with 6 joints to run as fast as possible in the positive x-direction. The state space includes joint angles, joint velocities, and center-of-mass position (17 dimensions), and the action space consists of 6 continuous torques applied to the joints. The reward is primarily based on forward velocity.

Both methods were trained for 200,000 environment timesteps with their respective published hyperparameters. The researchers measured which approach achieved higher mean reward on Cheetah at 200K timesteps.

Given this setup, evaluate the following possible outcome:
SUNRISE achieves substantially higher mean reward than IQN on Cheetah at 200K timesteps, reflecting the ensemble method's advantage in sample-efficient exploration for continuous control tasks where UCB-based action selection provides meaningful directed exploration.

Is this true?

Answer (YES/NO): NO